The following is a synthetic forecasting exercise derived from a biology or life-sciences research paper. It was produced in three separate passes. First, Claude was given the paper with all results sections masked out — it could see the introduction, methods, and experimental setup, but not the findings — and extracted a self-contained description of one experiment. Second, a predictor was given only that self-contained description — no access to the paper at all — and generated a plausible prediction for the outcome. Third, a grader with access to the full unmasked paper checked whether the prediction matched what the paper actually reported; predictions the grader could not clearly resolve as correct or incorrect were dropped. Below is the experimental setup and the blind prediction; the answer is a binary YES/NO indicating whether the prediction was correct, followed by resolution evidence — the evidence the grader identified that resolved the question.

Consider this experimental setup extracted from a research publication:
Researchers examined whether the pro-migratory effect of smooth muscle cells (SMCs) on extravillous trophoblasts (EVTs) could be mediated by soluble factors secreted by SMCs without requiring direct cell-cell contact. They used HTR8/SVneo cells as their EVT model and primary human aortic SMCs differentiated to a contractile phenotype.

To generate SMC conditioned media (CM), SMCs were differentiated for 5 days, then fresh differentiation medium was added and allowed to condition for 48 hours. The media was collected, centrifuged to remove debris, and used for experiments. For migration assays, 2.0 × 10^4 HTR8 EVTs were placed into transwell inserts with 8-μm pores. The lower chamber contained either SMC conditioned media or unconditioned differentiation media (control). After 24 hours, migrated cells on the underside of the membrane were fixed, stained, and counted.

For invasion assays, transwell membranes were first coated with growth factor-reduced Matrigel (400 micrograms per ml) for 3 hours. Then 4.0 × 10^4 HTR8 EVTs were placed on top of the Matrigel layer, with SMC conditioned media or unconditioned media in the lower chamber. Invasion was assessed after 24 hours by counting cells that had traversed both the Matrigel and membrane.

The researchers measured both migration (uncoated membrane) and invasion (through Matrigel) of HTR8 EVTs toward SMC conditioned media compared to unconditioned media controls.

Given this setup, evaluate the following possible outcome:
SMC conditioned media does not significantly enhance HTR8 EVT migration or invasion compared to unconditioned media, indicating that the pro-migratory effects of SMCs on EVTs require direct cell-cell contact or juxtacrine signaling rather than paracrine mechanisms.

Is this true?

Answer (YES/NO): NO